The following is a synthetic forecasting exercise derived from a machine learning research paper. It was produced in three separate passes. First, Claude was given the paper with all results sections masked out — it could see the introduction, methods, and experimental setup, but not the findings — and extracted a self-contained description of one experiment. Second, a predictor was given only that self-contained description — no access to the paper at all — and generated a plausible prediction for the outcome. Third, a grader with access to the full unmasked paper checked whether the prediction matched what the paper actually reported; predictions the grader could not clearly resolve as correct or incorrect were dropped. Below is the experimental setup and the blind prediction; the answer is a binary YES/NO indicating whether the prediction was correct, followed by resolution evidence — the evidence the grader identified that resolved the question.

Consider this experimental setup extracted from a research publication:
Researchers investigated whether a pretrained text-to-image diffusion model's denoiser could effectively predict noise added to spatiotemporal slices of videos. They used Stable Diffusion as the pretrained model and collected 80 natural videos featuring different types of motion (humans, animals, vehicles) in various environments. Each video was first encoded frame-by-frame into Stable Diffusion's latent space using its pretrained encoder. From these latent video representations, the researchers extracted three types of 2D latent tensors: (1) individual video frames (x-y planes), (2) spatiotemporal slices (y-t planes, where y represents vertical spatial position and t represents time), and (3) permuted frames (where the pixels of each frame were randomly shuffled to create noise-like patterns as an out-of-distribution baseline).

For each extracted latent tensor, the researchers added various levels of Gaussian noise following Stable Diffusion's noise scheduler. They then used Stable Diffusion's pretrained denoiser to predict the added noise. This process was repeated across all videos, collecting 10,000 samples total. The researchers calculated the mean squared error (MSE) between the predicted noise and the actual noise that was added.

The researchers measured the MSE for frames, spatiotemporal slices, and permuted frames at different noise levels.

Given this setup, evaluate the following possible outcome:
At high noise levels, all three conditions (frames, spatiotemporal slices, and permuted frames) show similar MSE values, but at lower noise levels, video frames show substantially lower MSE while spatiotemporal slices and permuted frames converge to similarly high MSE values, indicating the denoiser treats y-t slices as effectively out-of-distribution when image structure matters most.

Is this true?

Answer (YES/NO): NO